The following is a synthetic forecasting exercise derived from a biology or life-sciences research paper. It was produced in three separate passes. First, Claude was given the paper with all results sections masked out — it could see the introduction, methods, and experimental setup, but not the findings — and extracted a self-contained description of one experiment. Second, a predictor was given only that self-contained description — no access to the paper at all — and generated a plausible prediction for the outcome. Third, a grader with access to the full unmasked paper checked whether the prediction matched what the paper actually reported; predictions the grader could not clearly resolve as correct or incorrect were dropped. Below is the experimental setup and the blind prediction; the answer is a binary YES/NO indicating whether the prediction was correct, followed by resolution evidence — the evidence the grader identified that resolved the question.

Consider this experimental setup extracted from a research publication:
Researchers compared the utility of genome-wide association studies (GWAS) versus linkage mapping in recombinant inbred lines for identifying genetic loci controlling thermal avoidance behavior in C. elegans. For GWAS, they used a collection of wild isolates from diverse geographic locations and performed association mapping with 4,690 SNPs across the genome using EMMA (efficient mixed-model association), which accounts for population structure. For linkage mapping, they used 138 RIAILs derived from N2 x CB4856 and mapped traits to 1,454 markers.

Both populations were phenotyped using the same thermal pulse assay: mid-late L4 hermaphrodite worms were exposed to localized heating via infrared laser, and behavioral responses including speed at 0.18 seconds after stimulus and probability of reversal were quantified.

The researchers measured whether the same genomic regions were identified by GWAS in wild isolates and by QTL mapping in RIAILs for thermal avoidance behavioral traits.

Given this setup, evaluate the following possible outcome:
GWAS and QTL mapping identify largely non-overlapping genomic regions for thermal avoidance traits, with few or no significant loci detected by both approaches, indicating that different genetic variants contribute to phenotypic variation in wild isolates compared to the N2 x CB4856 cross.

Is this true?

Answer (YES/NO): NO